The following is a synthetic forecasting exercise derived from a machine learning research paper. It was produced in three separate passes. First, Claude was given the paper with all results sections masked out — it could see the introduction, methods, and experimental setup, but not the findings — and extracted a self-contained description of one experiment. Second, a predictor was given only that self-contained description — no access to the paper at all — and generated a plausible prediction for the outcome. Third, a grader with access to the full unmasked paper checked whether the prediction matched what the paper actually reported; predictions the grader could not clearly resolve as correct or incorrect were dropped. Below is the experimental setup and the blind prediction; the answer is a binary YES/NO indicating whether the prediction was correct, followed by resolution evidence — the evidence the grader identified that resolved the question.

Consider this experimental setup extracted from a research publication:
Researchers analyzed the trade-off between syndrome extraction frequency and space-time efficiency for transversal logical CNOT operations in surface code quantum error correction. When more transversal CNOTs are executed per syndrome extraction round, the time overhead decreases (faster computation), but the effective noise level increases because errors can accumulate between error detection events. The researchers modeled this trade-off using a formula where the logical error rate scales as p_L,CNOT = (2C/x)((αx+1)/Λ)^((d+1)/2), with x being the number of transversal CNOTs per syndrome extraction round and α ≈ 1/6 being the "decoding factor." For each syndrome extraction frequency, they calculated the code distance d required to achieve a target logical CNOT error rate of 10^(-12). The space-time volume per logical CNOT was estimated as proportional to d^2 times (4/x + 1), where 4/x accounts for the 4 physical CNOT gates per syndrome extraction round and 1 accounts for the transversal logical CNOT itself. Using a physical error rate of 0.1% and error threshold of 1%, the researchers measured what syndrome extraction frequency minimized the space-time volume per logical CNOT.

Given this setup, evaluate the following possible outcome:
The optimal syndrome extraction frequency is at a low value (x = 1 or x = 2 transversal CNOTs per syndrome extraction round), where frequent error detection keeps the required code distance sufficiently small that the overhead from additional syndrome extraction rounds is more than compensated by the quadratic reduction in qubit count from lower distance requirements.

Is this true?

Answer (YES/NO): YES